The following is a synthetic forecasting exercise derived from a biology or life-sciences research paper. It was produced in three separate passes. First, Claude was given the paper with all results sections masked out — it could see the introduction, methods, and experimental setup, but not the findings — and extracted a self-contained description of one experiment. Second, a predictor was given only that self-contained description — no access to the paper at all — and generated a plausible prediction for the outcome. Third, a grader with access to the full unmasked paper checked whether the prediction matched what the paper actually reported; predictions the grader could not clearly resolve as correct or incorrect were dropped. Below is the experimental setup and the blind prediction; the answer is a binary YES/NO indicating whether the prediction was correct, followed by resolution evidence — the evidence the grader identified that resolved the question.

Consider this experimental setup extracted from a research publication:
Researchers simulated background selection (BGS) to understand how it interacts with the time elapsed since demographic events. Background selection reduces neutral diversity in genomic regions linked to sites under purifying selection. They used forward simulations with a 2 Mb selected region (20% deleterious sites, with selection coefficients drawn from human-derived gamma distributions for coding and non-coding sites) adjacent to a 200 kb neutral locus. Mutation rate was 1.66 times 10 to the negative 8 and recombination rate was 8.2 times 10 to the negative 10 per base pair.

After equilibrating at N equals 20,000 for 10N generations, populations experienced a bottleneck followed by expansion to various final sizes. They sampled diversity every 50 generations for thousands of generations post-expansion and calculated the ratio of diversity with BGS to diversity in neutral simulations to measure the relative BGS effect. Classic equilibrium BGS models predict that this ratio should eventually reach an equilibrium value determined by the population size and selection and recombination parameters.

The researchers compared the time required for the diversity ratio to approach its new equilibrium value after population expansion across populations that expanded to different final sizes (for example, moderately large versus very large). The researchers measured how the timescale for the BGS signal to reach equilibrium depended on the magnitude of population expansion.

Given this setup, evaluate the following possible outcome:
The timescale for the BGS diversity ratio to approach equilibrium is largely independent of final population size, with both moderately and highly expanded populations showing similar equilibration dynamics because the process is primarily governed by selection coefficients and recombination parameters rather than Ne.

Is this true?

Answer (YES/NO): NO